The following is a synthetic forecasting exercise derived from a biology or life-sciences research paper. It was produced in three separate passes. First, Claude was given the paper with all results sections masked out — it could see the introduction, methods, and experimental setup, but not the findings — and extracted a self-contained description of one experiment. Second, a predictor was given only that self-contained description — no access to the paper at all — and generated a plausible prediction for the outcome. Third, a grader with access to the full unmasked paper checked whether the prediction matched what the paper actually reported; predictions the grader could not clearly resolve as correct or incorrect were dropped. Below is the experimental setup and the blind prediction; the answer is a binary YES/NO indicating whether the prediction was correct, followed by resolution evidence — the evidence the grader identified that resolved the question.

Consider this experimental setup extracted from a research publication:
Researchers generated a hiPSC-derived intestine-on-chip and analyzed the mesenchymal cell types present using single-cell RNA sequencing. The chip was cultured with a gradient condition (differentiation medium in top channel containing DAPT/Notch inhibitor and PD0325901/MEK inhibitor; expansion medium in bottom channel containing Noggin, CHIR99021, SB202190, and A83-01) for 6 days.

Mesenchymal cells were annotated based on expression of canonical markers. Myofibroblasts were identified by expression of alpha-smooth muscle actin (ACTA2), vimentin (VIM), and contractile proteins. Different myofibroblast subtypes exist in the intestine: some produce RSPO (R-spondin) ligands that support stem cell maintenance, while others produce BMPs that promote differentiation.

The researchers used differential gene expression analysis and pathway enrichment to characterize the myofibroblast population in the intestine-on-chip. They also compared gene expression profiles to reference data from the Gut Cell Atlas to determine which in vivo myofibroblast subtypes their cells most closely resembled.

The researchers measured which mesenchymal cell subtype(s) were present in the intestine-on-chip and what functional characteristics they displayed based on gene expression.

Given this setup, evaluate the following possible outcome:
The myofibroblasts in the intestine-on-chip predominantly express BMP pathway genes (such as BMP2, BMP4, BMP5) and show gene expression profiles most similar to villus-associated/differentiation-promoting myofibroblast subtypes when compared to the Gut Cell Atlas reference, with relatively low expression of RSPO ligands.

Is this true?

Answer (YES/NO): NO